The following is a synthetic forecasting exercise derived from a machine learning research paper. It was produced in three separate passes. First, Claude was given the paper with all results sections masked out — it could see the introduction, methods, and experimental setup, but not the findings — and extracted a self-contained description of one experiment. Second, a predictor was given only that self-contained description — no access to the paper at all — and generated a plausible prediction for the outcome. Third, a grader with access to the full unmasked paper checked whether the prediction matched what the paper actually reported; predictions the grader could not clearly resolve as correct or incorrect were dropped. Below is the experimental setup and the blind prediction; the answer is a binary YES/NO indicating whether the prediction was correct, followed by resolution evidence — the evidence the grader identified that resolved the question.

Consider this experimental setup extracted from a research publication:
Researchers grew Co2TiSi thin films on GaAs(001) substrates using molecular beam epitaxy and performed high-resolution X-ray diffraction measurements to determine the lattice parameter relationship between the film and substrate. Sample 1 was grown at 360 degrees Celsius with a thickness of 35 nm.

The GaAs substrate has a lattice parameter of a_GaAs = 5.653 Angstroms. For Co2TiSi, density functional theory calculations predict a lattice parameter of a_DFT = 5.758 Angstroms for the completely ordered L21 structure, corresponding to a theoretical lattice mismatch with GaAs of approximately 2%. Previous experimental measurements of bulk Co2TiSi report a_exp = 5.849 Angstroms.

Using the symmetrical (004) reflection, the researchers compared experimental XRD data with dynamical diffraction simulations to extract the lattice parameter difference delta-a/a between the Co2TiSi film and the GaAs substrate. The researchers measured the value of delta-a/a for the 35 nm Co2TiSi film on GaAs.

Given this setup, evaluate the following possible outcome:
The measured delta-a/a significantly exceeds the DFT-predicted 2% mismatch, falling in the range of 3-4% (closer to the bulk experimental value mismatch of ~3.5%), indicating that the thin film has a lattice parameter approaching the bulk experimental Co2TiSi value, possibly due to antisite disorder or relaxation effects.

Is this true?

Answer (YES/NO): NO